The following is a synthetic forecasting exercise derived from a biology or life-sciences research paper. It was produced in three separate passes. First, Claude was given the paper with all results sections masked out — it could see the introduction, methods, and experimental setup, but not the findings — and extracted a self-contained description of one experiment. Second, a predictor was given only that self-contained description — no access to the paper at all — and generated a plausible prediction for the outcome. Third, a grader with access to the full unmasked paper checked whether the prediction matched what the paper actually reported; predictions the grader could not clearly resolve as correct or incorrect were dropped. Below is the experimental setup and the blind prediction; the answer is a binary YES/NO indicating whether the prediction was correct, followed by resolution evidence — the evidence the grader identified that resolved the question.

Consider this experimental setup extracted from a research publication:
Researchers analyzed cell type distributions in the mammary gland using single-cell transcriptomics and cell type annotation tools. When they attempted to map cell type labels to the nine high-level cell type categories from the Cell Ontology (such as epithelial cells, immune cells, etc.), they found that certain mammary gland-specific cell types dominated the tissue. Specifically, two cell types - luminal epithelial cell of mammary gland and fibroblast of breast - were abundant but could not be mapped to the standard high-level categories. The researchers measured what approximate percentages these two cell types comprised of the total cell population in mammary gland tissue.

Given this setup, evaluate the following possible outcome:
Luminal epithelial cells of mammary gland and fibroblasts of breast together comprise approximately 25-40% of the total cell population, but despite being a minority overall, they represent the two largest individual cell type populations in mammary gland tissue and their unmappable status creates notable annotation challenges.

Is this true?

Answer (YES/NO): NO